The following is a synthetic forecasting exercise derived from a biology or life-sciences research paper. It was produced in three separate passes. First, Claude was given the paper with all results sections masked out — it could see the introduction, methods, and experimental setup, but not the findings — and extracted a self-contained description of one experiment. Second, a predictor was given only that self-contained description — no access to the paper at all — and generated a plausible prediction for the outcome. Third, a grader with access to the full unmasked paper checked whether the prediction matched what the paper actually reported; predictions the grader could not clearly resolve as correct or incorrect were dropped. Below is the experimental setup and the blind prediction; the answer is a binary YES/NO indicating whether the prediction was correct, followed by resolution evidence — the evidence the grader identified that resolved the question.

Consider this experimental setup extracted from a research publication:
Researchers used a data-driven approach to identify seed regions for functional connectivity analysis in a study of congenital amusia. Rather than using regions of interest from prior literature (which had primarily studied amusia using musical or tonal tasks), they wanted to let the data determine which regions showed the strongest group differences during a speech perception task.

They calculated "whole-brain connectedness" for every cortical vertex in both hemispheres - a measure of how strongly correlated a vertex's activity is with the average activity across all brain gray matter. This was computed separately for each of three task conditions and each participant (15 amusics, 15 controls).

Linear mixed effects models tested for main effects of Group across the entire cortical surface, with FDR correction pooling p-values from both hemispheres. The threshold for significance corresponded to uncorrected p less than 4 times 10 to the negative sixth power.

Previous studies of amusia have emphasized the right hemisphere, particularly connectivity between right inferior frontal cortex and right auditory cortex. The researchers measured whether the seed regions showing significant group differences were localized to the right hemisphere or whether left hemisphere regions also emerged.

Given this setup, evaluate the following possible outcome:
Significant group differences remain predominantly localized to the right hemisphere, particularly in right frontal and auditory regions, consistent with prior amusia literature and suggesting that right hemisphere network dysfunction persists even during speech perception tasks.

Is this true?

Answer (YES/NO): NO